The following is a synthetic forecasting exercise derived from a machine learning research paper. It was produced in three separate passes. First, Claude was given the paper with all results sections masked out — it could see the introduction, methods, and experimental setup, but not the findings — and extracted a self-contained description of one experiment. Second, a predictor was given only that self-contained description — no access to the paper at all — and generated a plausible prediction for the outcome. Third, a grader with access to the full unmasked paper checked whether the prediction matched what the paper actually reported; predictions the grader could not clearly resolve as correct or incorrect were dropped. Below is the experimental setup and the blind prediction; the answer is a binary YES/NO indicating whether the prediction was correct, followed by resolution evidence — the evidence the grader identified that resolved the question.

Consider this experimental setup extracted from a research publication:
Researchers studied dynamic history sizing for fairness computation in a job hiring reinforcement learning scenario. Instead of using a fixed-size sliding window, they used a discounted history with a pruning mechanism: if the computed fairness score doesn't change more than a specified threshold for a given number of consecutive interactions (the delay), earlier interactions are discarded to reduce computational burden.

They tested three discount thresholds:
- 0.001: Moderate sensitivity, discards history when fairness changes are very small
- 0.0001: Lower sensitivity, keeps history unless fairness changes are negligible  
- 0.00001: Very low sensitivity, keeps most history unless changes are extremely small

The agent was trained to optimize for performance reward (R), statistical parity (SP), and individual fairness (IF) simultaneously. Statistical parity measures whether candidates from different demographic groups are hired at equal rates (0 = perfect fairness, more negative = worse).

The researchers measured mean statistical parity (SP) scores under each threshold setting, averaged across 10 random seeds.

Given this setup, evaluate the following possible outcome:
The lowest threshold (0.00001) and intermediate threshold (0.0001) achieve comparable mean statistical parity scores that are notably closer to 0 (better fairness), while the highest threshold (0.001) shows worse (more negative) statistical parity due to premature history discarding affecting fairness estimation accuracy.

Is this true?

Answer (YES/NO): NO